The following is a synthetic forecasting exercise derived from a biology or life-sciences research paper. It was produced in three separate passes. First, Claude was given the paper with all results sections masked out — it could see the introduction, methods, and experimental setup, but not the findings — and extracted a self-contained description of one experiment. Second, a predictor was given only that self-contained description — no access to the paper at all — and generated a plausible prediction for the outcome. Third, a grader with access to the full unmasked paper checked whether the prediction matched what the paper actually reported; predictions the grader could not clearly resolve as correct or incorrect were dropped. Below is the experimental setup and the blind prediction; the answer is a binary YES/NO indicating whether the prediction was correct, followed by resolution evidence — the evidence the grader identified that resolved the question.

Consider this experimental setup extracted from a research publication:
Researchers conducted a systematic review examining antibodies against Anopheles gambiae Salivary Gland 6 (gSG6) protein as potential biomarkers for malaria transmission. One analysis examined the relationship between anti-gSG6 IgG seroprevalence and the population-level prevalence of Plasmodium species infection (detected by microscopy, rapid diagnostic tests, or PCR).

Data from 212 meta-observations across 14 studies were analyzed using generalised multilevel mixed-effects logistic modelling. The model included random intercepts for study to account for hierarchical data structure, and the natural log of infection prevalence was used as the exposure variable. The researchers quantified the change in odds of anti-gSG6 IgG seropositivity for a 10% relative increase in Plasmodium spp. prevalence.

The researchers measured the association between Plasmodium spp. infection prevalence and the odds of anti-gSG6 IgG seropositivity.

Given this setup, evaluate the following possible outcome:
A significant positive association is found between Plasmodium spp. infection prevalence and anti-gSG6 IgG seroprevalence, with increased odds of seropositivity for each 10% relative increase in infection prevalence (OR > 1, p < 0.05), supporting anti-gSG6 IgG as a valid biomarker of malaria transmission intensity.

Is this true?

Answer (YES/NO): NO